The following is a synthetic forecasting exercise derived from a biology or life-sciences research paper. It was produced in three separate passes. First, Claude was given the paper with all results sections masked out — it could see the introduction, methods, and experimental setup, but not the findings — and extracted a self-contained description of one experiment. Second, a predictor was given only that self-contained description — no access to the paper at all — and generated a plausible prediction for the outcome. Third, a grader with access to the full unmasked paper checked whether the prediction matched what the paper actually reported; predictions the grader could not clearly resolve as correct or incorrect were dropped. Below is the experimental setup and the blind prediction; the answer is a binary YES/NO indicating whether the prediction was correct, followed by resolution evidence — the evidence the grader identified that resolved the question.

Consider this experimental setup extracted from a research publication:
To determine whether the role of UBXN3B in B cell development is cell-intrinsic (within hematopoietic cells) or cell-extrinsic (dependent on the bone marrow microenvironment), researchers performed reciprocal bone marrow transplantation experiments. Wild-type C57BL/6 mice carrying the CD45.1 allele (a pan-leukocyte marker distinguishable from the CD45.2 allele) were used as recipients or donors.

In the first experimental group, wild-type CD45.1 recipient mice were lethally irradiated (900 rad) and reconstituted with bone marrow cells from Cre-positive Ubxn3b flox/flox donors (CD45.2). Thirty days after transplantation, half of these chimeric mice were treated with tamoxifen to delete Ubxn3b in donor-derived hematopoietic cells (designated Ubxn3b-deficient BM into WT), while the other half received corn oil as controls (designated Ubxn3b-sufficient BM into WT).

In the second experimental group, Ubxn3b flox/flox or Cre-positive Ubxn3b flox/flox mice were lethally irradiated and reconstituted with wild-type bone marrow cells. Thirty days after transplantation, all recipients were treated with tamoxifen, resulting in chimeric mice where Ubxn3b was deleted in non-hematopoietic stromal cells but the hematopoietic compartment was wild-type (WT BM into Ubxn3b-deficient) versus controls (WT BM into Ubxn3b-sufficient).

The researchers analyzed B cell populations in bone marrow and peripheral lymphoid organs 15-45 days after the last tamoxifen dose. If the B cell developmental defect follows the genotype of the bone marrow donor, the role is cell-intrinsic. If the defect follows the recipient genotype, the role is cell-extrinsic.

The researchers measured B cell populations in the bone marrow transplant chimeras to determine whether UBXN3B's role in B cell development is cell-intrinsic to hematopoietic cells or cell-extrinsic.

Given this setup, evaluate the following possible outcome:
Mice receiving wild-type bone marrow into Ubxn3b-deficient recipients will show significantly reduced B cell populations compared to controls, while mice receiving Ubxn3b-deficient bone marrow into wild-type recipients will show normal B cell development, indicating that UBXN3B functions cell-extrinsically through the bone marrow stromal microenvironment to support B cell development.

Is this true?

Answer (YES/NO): NO